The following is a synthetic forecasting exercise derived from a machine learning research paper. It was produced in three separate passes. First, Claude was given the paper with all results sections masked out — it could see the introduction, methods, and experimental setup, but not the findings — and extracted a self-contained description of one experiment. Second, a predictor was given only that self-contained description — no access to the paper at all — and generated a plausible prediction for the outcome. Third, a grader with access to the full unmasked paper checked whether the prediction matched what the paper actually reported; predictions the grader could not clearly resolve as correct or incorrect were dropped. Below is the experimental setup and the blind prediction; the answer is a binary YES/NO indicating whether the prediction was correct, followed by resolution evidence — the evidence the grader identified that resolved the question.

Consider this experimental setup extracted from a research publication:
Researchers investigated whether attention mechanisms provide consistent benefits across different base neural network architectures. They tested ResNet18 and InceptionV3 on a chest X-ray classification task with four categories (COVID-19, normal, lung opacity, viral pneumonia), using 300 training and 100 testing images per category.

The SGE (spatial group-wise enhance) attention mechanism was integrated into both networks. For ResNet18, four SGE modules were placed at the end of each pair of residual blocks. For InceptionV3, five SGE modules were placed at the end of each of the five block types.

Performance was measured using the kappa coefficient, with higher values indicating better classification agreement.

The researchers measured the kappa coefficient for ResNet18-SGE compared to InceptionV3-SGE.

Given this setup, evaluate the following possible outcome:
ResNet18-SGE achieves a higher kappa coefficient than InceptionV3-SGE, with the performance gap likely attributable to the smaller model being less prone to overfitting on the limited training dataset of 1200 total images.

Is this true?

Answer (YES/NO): NO